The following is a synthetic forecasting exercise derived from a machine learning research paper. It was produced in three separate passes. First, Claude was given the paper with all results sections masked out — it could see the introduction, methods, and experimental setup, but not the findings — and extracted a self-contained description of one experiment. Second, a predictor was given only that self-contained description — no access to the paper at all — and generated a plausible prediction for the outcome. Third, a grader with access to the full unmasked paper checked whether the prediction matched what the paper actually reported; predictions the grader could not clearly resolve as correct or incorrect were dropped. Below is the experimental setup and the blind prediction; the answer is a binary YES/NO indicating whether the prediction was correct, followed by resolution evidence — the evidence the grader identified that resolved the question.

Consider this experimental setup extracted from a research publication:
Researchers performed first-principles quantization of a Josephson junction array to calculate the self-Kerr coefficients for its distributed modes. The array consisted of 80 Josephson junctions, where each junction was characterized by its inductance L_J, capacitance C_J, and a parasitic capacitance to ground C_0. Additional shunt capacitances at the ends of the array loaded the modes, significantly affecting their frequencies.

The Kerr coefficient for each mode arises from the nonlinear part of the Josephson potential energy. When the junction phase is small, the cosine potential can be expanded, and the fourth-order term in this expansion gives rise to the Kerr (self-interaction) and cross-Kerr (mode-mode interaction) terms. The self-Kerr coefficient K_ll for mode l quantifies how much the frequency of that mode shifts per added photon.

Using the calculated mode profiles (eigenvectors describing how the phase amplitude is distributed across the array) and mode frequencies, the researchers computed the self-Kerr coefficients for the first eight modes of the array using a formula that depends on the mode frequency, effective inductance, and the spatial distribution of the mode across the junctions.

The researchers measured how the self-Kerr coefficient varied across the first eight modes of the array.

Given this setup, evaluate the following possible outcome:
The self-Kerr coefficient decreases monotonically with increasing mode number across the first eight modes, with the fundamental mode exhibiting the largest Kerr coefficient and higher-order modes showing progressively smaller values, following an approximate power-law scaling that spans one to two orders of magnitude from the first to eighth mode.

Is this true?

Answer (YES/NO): NO